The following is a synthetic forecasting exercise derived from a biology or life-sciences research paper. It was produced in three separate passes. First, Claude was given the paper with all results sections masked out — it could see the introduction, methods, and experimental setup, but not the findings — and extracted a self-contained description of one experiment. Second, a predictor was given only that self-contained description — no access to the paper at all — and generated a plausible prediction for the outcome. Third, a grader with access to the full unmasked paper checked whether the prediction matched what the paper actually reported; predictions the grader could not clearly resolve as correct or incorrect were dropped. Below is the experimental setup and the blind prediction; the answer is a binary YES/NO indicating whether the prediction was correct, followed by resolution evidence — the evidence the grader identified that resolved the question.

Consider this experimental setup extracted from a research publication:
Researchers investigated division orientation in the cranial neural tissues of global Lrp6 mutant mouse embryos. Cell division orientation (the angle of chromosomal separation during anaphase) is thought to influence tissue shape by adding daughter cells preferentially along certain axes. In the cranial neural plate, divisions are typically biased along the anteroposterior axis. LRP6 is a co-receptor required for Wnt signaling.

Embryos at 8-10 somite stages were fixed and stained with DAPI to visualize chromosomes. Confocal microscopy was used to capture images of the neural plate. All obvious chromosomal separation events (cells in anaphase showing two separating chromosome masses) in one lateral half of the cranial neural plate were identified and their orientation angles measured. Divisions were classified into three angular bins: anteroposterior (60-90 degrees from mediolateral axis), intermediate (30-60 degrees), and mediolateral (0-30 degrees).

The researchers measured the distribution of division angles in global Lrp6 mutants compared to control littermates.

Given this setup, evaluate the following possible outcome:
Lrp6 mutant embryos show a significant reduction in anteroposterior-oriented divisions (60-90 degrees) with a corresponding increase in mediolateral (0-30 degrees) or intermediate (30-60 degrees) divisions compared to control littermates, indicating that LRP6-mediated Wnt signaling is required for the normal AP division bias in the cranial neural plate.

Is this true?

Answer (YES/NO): NO